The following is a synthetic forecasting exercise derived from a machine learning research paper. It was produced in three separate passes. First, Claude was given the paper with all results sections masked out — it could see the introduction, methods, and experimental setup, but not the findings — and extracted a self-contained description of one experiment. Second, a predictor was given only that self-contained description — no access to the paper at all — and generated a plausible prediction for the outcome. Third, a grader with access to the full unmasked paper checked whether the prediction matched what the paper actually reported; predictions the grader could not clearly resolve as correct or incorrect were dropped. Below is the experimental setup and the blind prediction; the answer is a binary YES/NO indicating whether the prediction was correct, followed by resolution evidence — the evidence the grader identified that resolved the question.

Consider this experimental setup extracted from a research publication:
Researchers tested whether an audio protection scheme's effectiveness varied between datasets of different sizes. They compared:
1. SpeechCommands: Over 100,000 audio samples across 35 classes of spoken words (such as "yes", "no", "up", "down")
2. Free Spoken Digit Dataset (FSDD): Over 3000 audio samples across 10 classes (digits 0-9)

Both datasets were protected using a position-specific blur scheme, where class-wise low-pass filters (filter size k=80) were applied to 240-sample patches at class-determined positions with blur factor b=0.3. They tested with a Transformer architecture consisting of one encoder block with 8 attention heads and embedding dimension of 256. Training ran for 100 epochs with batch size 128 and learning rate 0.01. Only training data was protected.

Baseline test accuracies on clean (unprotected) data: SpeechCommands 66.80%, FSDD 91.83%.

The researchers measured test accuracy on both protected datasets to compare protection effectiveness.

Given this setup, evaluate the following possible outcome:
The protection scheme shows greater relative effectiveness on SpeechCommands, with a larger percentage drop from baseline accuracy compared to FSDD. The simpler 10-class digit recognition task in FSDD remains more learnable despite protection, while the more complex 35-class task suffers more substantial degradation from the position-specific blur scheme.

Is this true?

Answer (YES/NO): YES